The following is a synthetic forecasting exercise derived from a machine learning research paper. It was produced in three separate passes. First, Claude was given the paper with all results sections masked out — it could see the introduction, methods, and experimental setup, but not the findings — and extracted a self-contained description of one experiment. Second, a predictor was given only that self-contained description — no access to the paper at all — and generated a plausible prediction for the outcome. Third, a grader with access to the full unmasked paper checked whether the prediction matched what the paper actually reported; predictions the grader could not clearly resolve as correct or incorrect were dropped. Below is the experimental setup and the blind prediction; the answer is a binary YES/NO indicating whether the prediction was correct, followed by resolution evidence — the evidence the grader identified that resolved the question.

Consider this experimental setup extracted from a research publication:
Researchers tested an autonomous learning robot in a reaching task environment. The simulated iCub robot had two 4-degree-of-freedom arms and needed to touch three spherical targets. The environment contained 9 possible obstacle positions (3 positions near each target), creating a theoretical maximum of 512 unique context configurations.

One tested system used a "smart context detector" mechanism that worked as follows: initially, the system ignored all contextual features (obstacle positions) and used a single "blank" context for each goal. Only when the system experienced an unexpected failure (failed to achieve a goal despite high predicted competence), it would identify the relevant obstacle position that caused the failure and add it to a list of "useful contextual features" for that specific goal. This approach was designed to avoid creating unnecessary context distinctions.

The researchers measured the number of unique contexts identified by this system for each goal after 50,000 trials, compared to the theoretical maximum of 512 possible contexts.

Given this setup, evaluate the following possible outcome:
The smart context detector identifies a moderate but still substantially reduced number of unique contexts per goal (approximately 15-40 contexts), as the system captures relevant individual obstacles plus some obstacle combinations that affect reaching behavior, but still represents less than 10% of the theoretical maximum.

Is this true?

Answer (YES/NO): NO